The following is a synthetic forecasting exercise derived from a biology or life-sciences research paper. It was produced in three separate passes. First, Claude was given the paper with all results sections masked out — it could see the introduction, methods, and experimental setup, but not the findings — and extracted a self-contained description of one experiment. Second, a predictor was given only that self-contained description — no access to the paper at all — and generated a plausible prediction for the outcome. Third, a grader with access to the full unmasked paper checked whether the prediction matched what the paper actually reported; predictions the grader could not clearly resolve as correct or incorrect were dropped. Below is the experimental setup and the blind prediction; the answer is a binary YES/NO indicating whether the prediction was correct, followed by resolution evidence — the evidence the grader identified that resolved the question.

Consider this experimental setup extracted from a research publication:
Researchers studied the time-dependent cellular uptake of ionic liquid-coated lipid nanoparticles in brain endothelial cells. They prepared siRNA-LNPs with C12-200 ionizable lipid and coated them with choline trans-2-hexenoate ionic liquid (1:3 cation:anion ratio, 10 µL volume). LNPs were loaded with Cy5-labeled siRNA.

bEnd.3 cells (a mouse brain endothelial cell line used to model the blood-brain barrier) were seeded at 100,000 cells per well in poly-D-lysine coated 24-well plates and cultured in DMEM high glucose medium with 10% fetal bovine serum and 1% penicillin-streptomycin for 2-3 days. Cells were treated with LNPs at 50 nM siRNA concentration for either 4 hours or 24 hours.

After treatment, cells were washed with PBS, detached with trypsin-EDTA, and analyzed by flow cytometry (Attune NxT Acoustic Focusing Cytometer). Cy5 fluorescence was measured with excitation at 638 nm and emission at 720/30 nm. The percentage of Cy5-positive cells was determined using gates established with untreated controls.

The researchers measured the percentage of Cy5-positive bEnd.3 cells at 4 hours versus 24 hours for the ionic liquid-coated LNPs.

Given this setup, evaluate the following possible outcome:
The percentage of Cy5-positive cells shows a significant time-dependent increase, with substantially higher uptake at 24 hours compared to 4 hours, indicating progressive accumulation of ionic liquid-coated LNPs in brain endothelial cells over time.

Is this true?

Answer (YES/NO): YES